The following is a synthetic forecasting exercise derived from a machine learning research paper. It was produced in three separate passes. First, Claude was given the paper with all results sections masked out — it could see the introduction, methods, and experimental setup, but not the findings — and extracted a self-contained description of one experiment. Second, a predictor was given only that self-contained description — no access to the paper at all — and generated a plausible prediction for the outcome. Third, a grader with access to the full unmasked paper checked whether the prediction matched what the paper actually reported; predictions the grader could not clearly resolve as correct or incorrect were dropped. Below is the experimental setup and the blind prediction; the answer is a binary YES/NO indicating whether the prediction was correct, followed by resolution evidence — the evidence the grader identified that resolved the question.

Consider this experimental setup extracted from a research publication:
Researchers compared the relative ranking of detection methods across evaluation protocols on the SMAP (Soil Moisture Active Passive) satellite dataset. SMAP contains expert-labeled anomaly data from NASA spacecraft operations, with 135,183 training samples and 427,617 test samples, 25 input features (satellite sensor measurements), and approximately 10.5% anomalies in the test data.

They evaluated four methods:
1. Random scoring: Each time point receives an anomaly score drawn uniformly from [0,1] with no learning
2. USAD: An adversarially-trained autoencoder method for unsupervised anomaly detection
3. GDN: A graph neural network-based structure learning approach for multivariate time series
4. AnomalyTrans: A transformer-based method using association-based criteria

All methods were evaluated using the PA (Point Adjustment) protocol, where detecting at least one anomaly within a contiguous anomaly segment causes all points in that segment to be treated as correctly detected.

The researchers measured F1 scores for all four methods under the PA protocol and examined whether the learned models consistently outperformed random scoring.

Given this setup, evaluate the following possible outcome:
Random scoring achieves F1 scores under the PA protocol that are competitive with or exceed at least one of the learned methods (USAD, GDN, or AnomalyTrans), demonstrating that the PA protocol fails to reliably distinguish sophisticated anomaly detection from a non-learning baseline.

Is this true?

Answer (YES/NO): YES